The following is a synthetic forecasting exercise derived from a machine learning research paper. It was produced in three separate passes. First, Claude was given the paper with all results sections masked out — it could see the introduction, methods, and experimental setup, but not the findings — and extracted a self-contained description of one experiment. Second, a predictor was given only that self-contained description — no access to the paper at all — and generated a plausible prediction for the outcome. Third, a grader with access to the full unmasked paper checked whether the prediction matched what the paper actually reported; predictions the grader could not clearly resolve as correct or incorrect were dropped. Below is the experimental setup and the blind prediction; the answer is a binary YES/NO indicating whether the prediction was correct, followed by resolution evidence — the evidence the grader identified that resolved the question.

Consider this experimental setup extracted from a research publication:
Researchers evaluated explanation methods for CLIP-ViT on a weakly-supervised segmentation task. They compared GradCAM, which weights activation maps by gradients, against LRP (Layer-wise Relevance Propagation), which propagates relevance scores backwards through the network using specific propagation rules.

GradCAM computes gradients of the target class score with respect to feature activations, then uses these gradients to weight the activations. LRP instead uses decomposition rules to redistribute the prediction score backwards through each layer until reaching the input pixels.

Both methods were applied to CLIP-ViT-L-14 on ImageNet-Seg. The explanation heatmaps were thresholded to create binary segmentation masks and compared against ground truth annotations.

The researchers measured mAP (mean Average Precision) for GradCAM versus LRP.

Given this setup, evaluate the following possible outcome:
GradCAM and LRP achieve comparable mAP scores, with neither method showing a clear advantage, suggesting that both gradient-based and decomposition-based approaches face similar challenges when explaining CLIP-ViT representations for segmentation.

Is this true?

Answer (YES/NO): NO